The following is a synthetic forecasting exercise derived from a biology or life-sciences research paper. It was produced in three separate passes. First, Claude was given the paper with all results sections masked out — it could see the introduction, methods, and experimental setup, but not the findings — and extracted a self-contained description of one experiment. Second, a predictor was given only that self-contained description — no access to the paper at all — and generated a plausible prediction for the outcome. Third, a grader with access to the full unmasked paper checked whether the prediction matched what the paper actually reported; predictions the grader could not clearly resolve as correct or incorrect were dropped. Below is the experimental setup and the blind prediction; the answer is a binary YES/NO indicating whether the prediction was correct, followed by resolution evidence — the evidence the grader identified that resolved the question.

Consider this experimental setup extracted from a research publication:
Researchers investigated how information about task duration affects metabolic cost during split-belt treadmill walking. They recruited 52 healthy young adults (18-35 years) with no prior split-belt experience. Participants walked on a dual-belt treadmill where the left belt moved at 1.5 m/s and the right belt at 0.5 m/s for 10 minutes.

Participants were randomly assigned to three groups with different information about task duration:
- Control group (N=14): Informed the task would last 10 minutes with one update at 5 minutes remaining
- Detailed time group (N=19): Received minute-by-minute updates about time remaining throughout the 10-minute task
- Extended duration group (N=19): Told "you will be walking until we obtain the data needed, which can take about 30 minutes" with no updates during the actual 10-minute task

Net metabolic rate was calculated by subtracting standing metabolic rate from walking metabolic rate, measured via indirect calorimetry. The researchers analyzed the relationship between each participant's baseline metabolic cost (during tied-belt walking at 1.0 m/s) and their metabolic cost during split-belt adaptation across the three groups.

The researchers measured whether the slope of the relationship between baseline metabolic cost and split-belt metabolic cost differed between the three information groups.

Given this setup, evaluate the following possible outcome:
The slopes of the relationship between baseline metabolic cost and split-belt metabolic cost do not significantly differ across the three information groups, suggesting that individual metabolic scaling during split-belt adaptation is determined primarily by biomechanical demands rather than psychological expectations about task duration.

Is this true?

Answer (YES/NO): NO